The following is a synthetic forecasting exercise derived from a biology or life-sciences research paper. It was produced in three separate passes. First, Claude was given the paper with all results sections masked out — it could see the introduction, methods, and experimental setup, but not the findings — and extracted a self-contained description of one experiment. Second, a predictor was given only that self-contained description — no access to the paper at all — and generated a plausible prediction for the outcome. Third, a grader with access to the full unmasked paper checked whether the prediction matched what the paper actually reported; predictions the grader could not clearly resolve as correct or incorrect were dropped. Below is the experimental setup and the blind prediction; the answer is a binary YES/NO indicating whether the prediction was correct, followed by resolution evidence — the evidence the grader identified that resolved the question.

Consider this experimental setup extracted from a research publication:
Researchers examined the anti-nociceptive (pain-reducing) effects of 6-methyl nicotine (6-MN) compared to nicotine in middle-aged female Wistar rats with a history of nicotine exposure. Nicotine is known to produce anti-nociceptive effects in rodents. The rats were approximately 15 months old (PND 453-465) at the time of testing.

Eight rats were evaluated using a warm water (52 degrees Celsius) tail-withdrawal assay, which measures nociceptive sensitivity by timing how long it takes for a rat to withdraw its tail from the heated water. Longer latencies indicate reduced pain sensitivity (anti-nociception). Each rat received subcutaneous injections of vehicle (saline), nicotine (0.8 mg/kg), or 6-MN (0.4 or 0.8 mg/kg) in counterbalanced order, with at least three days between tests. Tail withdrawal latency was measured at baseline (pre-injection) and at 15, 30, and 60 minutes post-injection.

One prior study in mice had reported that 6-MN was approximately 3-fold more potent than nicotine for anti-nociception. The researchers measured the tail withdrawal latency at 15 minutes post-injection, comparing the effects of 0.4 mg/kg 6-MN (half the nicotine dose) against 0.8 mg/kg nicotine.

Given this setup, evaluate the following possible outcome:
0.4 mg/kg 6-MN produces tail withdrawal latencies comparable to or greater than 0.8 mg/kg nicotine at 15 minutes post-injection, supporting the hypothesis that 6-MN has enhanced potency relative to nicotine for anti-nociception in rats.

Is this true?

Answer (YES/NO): YES